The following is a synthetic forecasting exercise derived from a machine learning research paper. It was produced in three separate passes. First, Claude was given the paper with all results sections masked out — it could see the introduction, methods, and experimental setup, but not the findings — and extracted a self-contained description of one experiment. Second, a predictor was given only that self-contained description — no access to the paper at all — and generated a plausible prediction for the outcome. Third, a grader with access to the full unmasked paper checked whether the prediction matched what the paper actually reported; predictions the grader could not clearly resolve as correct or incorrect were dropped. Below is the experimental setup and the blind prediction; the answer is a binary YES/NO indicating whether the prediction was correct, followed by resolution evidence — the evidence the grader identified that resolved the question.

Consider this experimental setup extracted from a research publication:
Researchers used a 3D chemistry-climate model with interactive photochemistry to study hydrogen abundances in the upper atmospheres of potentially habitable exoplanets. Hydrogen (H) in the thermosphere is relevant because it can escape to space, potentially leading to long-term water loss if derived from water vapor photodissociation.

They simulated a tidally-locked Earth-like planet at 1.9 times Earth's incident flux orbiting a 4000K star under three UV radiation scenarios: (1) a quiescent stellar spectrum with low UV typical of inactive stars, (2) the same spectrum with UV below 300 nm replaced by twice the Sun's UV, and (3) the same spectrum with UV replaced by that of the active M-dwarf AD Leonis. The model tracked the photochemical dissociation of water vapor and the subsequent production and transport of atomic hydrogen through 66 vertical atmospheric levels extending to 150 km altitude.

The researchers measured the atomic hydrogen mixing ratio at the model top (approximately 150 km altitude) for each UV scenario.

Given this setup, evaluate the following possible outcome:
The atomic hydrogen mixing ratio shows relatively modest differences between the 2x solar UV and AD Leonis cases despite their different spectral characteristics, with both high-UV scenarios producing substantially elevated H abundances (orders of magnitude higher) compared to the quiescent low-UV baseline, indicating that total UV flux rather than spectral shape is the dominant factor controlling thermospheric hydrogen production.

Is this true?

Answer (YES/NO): NO